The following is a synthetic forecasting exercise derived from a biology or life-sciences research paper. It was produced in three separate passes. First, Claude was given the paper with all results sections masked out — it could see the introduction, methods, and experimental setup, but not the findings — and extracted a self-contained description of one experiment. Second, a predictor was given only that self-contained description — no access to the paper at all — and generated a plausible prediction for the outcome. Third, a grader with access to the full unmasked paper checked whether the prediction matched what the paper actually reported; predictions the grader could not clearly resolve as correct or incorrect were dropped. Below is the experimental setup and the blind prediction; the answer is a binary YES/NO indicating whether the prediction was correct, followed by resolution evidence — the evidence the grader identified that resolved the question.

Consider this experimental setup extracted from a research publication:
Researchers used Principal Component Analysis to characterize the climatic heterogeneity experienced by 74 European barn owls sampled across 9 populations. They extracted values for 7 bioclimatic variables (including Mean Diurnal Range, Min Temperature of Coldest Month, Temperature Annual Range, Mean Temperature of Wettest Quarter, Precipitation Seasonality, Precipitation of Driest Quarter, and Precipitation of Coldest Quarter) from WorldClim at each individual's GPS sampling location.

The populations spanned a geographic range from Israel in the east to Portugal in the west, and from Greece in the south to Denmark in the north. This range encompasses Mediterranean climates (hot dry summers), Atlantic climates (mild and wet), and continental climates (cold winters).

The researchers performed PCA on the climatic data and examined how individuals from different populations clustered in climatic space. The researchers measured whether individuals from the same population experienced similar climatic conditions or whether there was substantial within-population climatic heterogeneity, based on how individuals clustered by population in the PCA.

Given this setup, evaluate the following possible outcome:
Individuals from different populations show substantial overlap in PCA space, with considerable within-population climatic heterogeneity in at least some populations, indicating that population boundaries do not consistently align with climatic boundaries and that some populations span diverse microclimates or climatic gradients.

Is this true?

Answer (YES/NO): NO